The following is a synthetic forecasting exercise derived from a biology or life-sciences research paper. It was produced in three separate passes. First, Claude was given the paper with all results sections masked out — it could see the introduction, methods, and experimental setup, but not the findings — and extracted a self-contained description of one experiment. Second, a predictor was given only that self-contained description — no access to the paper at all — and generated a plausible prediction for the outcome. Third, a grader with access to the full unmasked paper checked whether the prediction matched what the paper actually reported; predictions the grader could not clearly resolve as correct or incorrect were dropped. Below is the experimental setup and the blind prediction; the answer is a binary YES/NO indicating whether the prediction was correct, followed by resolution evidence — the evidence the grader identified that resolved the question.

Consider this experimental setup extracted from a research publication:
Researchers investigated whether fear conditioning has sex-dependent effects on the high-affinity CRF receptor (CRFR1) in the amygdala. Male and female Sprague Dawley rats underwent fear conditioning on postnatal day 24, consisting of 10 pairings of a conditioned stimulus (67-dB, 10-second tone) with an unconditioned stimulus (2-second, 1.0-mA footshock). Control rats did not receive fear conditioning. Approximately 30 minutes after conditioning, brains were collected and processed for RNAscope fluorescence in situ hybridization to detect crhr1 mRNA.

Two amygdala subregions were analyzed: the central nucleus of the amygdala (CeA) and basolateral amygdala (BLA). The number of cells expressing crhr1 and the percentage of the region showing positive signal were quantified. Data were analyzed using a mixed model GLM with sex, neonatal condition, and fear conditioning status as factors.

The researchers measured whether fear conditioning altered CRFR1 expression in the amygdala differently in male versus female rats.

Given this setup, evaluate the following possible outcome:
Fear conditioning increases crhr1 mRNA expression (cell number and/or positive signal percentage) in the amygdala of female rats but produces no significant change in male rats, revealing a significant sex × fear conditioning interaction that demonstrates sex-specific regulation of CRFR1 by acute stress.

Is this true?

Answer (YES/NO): NO